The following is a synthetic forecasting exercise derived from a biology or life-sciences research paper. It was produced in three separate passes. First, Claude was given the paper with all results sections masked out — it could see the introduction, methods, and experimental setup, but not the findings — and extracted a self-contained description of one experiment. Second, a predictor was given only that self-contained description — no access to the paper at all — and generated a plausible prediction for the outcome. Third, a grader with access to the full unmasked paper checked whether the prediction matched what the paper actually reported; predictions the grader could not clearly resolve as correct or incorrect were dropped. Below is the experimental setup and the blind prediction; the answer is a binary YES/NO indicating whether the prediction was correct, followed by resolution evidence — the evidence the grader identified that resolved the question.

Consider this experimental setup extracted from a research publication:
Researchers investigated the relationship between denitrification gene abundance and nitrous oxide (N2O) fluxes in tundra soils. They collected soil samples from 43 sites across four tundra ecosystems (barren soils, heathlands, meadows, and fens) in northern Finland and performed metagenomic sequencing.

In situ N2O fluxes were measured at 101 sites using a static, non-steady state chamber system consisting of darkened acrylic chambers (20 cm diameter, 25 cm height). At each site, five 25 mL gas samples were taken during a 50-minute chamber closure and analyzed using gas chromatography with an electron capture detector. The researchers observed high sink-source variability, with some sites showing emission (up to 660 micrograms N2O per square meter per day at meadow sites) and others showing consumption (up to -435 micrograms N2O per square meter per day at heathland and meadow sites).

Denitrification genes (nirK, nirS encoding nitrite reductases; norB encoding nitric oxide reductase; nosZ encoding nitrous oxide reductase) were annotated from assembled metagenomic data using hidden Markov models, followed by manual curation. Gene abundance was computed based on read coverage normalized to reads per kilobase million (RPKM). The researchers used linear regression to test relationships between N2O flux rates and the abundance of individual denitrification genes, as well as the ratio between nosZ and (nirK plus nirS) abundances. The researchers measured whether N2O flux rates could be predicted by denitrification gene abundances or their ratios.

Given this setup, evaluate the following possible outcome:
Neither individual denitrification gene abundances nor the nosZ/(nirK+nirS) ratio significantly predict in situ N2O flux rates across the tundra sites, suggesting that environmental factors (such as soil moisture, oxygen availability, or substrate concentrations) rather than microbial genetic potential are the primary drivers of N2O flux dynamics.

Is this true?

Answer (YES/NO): YES